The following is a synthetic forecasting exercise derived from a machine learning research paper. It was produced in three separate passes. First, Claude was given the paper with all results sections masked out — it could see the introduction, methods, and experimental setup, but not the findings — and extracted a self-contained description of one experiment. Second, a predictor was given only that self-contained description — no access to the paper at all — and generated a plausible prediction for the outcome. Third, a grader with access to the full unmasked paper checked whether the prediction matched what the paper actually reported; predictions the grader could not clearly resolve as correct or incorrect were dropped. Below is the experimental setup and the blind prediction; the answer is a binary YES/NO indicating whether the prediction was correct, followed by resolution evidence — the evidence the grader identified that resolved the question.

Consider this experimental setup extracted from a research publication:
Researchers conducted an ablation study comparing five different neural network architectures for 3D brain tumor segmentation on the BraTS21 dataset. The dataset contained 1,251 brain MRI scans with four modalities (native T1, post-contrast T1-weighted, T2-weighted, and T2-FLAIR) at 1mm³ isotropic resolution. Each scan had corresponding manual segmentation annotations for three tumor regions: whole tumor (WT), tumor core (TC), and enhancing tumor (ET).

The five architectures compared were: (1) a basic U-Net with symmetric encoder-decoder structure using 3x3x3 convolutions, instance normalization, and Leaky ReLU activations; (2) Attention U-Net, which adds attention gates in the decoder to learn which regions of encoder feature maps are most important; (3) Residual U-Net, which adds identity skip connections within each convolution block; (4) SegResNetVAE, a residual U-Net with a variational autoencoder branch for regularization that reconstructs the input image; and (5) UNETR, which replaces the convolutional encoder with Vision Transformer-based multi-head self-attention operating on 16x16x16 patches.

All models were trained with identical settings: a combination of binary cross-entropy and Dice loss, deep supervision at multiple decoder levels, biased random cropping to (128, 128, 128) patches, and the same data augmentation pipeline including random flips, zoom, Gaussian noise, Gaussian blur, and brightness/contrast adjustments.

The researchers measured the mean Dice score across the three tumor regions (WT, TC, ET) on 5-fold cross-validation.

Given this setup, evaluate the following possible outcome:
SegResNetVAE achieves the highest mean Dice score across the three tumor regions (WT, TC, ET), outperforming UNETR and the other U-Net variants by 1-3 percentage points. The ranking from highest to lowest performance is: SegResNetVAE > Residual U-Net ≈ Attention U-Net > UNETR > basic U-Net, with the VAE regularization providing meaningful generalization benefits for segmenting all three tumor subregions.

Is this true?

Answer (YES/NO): NO